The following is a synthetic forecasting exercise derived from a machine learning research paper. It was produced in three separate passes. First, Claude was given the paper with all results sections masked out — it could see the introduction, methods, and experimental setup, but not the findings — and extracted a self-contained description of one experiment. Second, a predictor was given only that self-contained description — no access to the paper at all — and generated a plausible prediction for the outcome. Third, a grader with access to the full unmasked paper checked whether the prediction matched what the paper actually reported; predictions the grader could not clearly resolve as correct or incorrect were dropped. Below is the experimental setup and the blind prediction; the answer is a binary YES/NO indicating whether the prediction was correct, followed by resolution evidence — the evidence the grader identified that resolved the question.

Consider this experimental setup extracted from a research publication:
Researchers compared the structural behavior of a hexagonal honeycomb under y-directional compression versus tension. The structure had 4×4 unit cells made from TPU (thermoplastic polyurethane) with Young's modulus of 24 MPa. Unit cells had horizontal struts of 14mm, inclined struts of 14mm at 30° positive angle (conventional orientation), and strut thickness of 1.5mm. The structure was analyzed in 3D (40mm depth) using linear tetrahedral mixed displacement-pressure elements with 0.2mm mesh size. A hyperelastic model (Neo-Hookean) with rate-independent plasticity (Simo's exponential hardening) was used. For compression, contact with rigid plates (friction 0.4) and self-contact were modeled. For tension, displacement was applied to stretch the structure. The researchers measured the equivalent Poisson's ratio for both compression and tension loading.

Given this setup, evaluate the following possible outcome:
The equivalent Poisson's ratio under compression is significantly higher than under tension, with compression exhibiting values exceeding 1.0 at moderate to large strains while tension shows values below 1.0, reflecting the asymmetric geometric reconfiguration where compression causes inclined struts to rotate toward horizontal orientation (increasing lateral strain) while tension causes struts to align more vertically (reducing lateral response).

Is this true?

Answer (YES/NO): NO